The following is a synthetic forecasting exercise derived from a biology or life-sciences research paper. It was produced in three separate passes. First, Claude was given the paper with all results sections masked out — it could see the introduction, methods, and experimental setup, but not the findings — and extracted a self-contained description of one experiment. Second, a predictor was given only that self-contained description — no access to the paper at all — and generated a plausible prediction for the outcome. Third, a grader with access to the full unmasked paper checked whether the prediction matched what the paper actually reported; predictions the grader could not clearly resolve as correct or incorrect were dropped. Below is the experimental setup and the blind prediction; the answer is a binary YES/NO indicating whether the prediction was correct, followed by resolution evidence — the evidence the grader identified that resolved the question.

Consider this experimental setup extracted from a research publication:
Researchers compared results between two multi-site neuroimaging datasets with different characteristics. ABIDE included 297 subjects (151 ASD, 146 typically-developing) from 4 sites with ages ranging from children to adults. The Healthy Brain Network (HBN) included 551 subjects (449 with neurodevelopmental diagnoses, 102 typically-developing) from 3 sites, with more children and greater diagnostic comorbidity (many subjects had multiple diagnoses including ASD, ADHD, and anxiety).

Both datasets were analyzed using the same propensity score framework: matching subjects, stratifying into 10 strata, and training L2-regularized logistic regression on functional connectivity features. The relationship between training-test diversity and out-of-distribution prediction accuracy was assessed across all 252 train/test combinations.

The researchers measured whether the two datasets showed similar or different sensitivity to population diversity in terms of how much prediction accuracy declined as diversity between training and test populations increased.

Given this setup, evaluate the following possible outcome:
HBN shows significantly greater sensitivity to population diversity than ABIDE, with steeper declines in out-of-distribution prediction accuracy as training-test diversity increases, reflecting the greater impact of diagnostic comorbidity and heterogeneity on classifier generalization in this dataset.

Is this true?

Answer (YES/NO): NO